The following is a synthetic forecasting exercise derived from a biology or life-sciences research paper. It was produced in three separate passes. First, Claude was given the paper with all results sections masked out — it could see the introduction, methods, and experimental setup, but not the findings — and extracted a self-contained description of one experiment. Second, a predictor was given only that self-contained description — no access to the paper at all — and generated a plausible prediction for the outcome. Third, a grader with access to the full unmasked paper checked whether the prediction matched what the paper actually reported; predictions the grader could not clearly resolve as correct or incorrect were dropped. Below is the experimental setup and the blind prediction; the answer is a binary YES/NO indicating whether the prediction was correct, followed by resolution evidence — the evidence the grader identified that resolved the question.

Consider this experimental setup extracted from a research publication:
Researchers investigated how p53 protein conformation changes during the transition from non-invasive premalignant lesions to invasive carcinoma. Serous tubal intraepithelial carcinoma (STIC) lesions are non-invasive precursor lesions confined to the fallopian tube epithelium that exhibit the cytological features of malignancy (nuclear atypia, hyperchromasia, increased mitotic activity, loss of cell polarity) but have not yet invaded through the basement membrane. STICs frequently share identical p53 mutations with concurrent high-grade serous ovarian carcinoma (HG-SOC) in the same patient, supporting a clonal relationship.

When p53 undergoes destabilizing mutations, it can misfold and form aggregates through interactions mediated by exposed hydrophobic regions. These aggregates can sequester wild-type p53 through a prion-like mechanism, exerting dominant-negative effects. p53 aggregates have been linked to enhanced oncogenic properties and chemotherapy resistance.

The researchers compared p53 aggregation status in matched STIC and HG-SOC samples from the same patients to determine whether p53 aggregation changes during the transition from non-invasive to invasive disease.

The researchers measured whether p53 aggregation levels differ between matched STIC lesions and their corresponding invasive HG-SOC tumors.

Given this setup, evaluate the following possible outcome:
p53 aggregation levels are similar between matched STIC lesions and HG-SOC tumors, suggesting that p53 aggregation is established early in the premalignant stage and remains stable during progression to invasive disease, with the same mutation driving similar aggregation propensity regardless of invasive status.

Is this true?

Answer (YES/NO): NO